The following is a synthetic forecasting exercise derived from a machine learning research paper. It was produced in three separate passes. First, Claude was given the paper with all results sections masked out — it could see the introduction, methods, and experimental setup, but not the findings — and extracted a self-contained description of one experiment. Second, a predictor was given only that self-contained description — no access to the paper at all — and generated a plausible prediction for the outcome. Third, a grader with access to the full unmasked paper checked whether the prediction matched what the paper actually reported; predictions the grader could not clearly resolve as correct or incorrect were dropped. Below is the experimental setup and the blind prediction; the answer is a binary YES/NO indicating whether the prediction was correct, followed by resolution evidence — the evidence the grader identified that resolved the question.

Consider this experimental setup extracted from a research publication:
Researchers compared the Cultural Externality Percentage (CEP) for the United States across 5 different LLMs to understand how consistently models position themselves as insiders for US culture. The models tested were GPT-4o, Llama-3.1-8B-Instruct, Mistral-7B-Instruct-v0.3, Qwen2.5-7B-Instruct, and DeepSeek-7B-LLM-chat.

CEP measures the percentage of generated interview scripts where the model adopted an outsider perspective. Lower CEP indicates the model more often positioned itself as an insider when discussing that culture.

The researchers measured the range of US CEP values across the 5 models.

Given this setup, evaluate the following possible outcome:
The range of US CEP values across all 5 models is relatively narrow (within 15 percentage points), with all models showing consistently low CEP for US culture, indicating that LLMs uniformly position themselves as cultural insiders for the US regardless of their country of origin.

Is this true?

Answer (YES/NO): NO